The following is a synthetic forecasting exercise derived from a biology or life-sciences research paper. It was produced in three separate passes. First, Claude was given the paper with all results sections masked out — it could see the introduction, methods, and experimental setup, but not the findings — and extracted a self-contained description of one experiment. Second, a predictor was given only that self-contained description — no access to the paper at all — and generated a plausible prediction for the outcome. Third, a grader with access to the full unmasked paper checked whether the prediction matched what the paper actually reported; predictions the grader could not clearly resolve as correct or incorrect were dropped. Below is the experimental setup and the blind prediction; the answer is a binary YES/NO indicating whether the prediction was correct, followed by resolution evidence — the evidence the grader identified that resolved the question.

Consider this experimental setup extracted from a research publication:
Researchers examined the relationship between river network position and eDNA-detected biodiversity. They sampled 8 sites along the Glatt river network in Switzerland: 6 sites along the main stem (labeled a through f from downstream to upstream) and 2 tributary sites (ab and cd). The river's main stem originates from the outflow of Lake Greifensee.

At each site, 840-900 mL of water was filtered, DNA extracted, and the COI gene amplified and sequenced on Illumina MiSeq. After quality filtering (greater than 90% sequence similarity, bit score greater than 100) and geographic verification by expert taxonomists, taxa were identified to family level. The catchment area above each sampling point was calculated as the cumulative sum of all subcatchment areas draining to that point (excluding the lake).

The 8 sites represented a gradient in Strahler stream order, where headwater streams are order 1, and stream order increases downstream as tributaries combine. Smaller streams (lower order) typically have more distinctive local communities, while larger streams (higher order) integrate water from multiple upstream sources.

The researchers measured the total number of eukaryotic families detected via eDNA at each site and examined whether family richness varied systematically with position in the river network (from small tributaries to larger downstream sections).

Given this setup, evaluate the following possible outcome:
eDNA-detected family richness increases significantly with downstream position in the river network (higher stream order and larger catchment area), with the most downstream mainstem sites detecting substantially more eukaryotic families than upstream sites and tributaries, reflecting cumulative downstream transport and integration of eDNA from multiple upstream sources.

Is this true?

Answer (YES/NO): YES